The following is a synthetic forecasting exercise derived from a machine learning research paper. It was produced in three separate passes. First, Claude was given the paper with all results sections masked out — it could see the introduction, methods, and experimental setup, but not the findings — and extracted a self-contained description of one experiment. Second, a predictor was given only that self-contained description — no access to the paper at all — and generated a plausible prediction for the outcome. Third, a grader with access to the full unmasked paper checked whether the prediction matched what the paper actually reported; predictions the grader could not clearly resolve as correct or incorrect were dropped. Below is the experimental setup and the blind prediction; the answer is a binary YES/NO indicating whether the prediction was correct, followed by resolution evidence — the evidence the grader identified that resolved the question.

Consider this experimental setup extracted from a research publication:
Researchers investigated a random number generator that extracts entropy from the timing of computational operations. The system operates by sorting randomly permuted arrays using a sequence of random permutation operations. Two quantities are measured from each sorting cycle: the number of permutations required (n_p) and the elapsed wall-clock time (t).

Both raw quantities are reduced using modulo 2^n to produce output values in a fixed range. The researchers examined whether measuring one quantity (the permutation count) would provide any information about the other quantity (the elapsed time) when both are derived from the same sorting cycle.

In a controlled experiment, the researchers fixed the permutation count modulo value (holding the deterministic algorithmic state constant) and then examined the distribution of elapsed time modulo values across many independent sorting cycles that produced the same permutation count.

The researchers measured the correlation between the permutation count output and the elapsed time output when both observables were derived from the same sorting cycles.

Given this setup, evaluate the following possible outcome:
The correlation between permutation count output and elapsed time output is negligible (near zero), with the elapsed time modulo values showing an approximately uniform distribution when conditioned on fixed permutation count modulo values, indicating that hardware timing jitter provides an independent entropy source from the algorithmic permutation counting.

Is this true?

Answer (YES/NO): YES